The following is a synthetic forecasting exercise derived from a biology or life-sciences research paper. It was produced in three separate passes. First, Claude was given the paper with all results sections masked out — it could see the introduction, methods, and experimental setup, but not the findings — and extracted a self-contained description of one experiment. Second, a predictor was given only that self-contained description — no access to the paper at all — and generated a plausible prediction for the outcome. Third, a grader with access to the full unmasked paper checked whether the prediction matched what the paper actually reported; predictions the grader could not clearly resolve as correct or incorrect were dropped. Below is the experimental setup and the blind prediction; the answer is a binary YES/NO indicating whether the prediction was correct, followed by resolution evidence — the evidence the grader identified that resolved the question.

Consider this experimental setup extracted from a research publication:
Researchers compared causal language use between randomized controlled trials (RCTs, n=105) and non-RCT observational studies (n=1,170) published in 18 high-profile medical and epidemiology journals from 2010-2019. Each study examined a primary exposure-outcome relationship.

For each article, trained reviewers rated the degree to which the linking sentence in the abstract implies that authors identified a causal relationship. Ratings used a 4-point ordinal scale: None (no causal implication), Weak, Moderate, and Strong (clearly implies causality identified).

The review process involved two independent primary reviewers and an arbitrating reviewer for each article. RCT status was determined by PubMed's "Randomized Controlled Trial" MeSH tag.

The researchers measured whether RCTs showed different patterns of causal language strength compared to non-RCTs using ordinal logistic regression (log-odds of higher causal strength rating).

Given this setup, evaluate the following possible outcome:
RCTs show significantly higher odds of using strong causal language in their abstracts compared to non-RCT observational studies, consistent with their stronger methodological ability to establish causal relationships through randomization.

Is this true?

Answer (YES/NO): YES